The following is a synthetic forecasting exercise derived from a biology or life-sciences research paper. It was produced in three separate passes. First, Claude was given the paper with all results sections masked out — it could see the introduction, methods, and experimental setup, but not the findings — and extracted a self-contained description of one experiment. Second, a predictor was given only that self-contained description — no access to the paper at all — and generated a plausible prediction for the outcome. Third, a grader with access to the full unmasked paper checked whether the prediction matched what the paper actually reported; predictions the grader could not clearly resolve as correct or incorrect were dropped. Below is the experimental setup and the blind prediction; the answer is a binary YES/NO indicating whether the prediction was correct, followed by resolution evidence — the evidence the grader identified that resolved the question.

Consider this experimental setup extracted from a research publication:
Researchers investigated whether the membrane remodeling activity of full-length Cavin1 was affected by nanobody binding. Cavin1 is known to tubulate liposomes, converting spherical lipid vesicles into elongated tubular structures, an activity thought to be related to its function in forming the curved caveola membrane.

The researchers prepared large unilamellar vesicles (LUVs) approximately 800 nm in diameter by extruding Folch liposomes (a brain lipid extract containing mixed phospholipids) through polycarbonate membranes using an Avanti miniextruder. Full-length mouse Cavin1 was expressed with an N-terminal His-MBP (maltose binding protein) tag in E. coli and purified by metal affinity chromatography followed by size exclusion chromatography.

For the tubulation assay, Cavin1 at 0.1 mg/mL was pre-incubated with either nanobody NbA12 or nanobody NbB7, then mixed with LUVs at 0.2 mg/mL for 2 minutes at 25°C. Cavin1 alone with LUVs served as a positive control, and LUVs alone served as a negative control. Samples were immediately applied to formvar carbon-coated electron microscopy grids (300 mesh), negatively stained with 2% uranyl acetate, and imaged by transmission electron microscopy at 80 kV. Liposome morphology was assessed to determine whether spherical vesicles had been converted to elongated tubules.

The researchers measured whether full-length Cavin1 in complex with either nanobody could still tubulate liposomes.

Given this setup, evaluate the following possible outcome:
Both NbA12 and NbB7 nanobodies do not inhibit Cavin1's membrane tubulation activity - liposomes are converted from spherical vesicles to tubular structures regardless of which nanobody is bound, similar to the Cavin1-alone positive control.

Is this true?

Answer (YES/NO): YES